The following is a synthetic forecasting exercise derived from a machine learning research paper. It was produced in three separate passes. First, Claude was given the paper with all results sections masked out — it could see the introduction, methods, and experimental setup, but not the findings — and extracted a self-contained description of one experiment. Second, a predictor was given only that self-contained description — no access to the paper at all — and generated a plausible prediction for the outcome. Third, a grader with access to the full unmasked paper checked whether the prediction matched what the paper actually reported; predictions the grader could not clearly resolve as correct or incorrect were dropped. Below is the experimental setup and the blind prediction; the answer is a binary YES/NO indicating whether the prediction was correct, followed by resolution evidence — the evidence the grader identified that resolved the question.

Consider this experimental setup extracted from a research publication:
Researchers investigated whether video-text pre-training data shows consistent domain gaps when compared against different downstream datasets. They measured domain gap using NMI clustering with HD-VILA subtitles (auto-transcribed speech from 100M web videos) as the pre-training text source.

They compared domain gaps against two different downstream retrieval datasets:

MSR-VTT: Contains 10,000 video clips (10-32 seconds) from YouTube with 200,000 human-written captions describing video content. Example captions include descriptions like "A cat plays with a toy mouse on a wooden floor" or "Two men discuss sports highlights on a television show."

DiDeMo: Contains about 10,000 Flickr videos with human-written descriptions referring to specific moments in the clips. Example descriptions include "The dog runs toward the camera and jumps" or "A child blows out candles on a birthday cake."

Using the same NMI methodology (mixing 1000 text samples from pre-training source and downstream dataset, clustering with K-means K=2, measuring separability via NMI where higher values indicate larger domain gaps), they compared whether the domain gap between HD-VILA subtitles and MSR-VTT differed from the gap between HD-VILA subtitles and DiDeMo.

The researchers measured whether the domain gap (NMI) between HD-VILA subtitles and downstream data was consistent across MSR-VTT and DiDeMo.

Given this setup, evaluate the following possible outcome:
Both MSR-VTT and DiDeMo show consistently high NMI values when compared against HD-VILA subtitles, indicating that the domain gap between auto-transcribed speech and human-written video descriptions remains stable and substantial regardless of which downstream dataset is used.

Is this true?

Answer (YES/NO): NO